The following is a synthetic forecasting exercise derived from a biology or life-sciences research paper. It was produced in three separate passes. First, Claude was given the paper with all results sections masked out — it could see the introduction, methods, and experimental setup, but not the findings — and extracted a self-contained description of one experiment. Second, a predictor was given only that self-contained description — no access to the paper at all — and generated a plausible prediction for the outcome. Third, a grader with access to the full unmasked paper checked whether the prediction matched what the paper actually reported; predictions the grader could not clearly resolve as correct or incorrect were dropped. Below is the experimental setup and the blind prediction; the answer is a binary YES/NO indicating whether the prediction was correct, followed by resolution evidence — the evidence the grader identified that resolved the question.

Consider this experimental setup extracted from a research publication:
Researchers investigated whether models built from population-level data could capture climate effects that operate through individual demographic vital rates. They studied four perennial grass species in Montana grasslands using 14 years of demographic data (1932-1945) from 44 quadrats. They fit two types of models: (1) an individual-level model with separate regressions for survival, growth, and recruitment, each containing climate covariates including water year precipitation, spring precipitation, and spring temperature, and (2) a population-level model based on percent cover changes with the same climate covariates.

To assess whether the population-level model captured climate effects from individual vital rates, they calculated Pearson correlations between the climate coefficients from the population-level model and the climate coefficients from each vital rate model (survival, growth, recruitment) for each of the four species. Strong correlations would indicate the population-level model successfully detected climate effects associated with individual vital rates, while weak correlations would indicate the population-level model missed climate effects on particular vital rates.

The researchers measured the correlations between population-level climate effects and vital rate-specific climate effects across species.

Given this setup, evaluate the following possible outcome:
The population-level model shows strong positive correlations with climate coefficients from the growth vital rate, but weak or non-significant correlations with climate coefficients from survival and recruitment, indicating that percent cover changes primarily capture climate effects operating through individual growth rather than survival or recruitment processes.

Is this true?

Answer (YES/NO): NO